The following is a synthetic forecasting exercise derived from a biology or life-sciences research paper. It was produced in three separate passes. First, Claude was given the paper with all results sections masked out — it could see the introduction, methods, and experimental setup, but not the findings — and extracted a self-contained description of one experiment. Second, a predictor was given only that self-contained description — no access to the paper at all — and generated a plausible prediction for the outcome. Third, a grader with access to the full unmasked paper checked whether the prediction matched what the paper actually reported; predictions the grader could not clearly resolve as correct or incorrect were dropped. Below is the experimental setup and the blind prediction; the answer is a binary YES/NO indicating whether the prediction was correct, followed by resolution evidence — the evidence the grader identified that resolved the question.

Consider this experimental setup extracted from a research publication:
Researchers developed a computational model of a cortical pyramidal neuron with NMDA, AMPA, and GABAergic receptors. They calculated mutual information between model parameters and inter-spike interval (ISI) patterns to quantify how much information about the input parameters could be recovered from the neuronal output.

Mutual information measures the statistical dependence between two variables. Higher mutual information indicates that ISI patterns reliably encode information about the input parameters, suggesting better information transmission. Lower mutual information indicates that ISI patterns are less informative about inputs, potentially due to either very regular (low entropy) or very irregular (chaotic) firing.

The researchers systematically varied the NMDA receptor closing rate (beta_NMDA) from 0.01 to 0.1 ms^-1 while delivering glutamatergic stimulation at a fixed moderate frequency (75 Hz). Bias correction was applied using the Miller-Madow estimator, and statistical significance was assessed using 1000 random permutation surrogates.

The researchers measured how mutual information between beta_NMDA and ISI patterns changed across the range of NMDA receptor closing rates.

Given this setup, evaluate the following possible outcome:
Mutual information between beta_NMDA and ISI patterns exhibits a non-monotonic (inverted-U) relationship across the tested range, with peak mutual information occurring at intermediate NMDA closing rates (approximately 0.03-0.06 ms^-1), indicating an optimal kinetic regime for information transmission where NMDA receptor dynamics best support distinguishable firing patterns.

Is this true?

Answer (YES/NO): NO